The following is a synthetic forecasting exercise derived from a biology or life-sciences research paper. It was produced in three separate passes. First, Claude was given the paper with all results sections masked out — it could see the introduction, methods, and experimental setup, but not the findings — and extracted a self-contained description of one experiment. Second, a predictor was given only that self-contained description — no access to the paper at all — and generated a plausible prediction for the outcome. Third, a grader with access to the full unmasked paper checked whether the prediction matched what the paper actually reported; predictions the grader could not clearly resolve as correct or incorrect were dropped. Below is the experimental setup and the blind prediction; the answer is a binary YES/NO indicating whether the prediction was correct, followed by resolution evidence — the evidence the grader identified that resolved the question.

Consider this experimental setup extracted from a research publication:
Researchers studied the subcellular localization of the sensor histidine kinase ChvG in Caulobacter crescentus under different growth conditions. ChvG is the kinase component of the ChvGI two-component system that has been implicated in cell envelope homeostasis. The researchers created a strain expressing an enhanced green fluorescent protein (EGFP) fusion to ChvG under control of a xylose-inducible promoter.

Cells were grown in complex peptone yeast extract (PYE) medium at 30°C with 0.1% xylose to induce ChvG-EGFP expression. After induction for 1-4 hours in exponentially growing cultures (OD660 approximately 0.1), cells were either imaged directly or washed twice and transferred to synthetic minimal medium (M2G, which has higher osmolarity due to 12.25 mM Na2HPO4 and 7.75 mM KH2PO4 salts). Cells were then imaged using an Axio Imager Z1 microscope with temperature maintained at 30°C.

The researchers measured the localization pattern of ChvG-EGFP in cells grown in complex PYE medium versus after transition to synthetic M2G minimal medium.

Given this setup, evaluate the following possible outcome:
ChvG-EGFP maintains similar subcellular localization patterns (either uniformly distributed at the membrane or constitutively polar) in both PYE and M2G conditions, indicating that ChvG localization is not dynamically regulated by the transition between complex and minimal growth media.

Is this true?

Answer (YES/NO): NO